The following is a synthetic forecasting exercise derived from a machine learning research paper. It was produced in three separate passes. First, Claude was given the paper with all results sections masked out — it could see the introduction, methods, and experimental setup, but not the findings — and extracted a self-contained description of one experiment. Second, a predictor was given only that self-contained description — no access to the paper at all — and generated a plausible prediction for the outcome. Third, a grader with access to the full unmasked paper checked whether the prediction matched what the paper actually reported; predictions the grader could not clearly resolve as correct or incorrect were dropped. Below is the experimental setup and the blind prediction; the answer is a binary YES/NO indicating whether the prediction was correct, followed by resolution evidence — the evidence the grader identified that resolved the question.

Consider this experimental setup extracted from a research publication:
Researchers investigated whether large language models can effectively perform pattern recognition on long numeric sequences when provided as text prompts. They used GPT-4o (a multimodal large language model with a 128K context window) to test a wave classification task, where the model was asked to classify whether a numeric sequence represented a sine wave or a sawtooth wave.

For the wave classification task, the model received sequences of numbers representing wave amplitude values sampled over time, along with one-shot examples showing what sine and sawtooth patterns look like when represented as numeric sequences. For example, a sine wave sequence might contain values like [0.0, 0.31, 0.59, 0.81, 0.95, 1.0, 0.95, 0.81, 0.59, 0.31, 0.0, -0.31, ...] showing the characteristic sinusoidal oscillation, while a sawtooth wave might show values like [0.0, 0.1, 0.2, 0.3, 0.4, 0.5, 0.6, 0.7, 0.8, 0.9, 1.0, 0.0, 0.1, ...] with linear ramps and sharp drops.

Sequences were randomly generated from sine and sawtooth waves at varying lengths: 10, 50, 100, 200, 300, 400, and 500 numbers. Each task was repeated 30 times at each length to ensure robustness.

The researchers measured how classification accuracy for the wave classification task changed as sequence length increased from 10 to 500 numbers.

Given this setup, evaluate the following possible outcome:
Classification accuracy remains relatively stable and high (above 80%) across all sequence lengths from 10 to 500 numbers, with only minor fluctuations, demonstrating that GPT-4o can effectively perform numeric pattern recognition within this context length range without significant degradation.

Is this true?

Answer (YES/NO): NO